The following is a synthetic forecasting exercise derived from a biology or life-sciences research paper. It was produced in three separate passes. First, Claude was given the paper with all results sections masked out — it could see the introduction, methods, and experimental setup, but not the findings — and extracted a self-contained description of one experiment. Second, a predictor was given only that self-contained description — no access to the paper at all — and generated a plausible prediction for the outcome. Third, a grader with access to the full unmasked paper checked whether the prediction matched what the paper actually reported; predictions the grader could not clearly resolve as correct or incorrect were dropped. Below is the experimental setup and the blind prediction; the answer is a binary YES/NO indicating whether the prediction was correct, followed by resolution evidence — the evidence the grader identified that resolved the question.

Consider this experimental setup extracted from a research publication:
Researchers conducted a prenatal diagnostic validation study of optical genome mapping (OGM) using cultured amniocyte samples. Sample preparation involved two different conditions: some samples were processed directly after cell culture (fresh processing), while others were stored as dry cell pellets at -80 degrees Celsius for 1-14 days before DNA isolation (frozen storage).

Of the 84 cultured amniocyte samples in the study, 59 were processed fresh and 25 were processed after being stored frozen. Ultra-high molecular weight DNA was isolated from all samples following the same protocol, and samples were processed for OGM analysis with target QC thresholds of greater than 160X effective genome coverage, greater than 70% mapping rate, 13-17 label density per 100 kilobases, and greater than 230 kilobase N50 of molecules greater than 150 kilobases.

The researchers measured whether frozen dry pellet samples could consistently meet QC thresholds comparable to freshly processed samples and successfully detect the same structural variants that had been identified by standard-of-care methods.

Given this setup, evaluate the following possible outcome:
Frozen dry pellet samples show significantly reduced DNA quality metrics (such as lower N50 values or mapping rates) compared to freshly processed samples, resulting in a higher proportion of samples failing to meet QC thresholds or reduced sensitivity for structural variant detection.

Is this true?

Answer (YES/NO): NO